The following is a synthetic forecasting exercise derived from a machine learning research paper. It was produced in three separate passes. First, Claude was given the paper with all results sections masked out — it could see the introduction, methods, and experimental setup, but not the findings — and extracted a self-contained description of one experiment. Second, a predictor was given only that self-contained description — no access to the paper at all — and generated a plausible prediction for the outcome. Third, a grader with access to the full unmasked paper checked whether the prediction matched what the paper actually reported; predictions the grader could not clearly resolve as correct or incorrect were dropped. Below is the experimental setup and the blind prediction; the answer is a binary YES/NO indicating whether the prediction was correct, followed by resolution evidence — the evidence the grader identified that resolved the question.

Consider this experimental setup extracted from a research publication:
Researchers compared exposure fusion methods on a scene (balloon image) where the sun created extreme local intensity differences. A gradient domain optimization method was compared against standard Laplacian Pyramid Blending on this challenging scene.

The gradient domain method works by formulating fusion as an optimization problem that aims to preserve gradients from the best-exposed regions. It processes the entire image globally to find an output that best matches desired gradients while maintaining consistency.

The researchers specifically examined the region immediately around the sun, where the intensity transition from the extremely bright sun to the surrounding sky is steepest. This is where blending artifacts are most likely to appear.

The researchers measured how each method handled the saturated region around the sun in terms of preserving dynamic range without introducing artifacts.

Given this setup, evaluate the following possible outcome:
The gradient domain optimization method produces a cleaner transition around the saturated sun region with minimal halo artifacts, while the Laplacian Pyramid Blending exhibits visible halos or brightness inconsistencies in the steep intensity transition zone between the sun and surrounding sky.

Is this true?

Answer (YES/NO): NO